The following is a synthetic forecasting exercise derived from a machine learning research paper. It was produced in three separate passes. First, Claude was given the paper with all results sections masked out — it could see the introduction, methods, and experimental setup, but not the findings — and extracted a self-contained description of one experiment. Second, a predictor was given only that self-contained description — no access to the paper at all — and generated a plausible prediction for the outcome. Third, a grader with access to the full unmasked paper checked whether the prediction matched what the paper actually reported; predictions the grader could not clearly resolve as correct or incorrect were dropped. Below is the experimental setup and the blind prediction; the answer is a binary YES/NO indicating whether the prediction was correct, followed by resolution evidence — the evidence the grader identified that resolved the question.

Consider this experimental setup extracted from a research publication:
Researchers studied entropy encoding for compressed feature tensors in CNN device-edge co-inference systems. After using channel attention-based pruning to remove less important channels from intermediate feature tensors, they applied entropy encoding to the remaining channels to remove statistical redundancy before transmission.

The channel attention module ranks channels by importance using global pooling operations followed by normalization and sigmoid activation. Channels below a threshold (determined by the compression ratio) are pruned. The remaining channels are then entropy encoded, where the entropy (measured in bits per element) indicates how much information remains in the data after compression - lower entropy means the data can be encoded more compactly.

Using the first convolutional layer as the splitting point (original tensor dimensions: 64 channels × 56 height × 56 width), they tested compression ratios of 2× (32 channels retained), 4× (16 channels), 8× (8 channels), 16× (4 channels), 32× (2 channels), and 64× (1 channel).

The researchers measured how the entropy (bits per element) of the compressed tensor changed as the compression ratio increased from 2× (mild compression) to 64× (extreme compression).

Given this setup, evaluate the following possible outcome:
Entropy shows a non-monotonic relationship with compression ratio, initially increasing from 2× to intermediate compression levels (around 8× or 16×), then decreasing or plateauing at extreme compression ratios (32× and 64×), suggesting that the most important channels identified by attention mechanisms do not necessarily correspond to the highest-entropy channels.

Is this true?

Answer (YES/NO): NO